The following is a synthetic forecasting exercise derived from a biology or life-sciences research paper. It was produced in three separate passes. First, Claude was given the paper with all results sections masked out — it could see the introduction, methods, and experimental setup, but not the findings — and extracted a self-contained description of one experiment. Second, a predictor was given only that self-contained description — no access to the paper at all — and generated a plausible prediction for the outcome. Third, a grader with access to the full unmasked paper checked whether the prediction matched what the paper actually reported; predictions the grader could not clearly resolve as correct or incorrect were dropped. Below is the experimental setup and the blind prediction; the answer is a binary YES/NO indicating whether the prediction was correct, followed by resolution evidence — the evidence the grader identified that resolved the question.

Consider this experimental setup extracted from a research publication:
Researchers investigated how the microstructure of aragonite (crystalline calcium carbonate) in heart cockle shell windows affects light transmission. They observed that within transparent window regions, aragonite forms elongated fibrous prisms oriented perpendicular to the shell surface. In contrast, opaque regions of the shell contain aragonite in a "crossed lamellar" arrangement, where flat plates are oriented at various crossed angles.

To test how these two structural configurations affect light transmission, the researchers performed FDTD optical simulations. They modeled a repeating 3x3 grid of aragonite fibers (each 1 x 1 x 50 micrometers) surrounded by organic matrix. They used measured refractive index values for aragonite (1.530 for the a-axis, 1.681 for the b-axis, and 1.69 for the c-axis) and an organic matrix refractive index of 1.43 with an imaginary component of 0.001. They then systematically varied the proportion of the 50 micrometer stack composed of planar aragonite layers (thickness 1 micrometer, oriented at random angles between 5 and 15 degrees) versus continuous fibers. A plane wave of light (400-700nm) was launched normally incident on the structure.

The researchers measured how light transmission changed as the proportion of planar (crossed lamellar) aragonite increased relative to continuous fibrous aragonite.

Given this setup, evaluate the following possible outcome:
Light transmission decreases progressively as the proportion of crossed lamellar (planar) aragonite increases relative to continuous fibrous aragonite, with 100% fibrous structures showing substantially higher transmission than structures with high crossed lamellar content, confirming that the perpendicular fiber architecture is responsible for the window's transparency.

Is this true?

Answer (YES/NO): YES